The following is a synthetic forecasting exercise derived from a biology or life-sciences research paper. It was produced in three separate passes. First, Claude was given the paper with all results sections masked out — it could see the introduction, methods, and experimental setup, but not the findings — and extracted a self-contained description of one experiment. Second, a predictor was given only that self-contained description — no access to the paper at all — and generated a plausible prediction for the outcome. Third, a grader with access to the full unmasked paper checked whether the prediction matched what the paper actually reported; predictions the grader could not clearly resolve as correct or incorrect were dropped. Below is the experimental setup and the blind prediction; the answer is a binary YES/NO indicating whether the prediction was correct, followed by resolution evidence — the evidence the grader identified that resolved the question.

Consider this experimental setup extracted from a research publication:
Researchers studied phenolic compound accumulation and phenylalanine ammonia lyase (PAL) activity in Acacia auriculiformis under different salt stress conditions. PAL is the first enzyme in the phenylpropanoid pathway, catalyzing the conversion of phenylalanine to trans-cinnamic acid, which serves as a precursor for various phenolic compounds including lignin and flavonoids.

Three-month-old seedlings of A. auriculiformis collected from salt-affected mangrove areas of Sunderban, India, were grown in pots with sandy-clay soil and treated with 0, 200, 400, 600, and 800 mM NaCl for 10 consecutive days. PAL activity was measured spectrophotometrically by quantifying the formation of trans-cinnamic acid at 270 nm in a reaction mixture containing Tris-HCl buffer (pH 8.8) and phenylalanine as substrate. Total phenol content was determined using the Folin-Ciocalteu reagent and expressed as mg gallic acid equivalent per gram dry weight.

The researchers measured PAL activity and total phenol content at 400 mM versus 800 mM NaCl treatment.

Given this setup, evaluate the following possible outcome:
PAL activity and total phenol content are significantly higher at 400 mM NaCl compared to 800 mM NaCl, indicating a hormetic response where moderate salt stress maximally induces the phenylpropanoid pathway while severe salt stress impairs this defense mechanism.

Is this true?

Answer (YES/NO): NO